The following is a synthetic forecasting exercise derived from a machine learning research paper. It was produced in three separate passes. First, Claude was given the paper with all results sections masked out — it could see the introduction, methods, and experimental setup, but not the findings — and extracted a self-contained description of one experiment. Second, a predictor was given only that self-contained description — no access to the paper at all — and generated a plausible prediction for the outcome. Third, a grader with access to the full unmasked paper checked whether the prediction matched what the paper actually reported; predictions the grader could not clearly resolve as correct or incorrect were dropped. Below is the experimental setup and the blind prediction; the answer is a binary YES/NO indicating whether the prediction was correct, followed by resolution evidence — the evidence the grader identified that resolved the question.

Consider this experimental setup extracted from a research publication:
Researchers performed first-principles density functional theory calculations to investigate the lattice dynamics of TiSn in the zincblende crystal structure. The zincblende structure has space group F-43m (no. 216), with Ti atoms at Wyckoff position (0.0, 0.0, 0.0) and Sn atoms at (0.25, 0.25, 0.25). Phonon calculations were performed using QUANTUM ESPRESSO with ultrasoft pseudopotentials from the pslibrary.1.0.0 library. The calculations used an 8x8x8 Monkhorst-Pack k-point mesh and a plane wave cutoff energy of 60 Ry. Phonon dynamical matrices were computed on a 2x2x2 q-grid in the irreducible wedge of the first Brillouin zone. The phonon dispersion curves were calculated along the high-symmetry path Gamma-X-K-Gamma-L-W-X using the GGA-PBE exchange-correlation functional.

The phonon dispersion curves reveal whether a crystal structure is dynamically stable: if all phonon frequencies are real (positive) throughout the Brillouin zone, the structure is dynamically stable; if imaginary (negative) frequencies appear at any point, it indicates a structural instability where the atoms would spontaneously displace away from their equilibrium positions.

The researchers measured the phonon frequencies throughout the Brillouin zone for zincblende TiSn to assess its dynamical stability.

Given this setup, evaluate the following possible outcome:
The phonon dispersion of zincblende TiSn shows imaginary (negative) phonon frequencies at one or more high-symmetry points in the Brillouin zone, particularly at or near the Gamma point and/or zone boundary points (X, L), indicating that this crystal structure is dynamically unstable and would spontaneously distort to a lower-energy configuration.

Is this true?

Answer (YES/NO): NO